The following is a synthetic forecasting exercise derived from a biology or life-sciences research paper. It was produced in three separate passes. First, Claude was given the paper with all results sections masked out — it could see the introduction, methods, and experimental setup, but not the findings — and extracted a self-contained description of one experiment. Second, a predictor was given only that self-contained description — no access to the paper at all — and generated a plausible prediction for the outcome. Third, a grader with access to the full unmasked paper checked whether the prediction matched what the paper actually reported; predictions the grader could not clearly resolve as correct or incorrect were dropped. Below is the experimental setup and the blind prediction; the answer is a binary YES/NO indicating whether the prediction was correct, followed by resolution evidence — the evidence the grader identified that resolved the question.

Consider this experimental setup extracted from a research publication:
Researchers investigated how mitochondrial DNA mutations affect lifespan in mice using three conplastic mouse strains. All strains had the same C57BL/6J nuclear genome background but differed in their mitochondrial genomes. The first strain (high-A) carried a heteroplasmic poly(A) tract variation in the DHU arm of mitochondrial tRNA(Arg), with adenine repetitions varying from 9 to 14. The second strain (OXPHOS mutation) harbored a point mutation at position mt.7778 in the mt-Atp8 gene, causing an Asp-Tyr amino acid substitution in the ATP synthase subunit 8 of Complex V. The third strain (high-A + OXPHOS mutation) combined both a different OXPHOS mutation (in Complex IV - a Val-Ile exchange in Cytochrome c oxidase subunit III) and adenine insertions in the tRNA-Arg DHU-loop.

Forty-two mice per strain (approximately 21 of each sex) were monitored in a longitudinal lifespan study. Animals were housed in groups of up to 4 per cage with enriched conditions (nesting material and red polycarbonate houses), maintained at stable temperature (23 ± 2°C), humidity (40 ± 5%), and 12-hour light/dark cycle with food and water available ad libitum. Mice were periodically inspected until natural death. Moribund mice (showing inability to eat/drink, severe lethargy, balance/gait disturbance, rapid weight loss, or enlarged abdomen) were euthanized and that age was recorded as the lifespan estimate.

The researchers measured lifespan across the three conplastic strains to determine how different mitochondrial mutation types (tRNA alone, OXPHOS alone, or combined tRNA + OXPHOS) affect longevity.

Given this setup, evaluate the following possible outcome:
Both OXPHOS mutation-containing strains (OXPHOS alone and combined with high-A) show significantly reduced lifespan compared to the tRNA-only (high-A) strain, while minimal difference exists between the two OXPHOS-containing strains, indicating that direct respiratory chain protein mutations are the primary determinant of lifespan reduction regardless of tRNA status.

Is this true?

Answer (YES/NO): NO